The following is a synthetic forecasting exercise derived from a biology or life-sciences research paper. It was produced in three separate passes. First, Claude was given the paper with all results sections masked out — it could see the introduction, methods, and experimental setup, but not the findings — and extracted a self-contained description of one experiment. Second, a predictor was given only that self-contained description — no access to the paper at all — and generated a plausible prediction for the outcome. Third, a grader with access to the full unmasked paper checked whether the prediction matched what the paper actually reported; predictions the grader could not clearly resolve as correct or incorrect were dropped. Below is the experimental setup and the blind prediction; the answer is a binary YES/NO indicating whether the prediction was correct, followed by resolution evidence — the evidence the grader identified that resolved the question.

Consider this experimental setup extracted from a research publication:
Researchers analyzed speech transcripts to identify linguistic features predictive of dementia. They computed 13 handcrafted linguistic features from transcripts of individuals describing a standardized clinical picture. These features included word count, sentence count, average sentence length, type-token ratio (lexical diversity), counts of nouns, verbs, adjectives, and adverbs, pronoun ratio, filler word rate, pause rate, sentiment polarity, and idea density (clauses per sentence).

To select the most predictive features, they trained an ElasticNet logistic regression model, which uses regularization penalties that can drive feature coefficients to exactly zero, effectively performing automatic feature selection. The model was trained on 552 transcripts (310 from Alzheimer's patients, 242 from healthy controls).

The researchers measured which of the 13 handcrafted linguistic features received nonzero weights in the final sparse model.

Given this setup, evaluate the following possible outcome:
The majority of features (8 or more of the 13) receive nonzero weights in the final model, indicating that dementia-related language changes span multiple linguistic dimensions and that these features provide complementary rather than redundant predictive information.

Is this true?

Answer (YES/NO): NO